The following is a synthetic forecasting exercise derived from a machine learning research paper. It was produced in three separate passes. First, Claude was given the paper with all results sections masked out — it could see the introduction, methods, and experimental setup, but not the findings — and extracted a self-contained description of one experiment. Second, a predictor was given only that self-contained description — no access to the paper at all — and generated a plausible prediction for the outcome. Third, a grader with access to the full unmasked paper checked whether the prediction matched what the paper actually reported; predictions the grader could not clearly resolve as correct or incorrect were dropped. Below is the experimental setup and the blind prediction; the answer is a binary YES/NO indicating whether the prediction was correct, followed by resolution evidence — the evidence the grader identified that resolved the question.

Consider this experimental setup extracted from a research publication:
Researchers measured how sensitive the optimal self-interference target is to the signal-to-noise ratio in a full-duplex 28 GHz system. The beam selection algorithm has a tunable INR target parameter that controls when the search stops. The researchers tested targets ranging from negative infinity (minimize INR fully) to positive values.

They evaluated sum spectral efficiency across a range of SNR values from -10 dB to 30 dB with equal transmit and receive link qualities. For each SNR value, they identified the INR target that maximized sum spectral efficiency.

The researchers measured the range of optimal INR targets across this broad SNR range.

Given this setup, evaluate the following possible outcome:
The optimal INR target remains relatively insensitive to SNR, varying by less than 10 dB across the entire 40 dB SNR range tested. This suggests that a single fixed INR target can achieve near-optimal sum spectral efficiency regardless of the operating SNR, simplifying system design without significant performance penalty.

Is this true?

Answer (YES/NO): NO